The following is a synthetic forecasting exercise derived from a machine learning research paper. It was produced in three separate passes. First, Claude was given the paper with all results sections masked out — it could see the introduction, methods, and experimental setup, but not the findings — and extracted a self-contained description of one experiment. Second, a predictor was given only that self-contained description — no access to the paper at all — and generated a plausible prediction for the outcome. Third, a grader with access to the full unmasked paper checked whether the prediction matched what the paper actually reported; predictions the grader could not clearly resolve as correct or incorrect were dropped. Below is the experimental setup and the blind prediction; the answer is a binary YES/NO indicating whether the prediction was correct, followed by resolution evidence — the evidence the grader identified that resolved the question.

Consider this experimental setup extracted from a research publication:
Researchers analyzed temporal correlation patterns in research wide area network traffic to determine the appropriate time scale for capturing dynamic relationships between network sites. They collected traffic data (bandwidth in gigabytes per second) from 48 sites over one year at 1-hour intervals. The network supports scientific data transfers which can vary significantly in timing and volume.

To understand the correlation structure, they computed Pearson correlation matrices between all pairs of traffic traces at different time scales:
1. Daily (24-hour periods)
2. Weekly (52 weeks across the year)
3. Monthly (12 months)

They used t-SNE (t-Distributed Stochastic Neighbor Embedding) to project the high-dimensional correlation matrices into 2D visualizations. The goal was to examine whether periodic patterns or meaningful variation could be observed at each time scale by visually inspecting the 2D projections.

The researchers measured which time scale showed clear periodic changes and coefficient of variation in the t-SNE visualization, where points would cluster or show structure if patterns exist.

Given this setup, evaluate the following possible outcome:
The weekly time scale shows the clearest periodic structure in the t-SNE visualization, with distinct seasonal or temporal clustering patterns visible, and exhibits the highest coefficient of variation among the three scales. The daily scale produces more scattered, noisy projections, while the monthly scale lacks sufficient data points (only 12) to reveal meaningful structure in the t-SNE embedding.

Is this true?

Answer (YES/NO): NO